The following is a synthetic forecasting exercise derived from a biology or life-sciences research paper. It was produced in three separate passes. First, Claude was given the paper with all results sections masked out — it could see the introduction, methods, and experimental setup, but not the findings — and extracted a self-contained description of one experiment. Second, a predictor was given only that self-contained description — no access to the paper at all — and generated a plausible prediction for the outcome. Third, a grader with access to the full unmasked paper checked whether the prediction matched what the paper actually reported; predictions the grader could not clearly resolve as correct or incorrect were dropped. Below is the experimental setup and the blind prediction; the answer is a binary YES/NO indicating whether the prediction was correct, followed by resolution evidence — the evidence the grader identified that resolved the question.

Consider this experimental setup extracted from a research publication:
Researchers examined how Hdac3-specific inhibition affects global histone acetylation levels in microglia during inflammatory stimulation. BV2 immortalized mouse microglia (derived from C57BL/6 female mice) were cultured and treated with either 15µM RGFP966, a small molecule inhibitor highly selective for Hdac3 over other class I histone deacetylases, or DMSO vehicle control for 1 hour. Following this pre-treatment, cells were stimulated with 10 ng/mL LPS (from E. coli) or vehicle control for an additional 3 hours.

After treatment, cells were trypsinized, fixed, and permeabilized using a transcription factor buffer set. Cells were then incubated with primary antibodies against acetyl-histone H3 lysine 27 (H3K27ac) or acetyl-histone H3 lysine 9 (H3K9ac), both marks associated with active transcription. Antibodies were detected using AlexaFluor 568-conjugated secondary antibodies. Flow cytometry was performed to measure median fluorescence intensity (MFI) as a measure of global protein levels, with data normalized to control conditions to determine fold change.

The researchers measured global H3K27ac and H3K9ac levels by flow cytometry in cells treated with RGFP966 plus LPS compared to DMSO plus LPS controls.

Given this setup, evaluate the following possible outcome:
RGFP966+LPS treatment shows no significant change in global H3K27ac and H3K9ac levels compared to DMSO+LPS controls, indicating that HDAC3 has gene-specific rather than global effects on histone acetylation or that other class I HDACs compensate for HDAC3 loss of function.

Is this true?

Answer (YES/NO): NO